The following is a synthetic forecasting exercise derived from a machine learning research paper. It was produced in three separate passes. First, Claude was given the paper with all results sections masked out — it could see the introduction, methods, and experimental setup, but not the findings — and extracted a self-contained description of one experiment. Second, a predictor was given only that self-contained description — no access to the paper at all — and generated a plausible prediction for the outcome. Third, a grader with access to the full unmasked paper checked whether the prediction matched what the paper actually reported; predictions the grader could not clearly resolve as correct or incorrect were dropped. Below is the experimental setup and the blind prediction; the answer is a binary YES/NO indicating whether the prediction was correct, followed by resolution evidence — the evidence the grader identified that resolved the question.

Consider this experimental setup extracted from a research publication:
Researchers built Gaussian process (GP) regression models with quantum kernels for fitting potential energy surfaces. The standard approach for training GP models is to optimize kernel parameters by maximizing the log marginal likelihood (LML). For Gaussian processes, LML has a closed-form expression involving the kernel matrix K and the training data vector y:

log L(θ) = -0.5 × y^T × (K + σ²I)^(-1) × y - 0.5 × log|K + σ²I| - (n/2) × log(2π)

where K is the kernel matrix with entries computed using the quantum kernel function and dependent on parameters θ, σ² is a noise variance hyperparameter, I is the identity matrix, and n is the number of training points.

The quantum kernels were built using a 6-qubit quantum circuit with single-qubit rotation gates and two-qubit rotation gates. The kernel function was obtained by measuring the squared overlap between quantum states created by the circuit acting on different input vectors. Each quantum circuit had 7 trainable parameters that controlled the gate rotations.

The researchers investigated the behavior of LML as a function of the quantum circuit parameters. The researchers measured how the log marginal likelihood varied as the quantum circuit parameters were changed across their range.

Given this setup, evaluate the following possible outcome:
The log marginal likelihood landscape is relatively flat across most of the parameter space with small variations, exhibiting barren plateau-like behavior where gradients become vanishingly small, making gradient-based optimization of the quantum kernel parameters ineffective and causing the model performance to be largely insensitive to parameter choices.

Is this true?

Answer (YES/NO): NO